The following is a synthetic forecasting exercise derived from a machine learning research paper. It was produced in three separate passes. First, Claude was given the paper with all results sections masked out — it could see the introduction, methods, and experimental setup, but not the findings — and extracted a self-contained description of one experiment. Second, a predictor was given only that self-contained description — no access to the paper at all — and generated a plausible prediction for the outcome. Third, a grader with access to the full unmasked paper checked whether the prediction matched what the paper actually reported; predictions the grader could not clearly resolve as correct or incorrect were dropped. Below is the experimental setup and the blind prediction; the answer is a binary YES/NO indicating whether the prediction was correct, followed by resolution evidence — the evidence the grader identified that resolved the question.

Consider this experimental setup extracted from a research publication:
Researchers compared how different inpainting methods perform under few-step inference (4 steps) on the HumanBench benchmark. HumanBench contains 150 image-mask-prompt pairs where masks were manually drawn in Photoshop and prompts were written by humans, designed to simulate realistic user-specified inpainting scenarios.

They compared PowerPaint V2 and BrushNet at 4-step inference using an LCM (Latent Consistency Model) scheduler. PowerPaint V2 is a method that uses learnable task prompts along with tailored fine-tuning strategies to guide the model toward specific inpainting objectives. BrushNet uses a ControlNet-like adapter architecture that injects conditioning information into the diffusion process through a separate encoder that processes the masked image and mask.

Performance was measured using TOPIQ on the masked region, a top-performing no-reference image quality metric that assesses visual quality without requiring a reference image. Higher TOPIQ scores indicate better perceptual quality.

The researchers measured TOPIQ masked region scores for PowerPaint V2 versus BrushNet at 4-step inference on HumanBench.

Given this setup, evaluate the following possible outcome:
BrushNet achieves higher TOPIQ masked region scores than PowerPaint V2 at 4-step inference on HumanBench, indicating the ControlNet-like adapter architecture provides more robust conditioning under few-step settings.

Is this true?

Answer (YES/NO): YES